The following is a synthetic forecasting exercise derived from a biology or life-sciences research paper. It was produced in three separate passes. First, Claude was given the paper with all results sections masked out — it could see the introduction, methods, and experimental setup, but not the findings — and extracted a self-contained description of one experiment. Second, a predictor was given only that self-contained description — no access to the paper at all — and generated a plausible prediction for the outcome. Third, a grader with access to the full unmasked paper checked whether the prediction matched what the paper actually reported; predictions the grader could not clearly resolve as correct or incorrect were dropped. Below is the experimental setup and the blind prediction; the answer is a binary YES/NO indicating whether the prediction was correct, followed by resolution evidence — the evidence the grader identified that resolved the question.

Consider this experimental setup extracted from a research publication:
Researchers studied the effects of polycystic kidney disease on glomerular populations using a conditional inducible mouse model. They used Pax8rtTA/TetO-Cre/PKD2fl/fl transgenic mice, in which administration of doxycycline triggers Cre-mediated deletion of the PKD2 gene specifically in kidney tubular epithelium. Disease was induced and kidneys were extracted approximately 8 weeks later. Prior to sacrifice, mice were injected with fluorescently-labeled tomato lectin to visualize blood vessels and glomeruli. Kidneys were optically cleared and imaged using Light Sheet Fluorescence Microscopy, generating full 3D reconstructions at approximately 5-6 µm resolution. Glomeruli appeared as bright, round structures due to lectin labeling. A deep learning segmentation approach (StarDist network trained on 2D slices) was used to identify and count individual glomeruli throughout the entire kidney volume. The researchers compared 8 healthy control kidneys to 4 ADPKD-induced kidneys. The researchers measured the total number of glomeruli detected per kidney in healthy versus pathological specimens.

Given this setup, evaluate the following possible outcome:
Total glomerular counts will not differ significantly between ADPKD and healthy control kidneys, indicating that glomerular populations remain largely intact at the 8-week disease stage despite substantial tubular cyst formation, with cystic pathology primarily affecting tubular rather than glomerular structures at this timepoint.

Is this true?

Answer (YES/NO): YES